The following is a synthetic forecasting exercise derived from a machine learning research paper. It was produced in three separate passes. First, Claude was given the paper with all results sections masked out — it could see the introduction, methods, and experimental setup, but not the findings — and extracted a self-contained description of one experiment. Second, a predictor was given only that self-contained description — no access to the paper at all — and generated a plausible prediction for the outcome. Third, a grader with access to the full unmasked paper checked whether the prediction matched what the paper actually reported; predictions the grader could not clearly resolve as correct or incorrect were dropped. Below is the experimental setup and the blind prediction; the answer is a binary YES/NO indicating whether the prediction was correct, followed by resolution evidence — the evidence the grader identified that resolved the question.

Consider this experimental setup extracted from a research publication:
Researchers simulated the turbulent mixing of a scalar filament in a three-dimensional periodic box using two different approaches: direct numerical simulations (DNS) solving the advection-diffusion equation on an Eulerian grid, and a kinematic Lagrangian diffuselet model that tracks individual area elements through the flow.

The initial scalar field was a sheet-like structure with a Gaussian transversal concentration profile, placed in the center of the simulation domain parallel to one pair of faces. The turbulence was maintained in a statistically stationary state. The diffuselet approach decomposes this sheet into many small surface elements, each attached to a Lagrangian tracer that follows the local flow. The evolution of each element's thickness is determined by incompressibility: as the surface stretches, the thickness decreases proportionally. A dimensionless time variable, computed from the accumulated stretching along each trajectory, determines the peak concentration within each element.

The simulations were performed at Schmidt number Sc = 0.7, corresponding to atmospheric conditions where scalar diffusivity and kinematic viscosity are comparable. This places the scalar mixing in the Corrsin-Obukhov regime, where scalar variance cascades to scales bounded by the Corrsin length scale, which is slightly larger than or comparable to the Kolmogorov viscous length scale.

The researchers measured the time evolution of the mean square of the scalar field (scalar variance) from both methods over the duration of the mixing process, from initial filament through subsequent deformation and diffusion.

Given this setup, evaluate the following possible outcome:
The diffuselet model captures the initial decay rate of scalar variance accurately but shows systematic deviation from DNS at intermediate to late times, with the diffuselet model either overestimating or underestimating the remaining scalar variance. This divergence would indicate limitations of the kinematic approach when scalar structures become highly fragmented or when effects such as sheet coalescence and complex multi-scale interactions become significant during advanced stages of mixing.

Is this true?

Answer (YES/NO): YES